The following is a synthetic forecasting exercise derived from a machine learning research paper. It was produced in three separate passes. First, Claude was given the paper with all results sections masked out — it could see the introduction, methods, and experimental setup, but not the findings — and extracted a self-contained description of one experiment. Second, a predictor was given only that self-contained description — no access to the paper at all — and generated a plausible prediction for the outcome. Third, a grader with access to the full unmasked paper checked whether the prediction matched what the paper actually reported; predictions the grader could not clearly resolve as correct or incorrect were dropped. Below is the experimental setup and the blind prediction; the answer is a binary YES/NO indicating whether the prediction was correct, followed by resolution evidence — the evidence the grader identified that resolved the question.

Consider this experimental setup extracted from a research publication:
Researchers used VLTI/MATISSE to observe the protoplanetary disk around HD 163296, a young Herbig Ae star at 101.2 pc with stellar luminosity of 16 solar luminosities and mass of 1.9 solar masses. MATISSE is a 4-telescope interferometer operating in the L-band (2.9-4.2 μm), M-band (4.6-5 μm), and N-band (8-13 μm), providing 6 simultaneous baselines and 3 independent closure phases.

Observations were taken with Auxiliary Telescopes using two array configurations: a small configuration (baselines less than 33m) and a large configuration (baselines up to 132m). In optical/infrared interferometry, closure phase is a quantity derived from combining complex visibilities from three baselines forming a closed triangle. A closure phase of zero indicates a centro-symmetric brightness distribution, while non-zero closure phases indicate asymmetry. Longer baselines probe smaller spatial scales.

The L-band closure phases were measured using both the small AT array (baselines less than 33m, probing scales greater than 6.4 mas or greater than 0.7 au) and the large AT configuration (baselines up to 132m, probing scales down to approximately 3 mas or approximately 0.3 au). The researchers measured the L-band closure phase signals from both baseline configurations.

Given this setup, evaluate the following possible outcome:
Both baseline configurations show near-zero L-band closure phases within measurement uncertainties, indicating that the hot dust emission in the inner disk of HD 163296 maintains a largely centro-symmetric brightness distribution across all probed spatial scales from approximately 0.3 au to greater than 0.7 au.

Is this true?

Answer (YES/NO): NO